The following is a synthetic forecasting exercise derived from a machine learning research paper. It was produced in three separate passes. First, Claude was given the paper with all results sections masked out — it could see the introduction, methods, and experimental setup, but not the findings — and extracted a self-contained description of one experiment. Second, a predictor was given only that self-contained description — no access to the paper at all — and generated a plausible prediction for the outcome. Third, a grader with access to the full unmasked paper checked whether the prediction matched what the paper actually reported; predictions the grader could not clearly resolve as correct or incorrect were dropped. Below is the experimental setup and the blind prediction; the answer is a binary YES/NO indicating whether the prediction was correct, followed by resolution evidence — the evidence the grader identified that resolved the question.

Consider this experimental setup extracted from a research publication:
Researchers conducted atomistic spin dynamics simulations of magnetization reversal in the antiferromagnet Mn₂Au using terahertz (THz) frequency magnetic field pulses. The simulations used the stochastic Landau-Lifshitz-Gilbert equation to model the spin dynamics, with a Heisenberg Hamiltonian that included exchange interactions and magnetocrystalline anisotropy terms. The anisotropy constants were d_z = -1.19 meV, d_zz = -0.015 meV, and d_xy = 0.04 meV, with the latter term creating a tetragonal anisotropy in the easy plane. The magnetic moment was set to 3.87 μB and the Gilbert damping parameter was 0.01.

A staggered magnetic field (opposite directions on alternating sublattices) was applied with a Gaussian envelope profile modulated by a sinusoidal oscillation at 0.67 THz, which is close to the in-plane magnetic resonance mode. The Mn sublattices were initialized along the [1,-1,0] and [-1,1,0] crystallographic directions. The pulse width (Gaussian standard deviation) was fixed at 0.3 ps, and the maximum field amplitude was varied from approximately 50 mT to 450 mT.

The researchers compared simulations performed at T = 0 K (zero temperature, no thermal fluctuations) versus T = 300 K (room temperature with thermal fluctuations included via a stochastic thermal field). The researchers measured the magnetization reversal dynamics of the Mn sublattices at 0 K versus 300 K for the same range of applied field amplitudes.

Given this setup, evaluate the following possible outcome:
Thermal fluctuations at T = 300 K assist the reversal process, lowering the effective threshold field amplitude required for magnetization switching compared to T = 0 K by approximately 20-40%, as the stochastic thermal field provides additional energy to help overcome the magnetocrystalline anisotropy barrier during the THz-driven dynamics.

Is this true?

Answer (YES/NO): NO